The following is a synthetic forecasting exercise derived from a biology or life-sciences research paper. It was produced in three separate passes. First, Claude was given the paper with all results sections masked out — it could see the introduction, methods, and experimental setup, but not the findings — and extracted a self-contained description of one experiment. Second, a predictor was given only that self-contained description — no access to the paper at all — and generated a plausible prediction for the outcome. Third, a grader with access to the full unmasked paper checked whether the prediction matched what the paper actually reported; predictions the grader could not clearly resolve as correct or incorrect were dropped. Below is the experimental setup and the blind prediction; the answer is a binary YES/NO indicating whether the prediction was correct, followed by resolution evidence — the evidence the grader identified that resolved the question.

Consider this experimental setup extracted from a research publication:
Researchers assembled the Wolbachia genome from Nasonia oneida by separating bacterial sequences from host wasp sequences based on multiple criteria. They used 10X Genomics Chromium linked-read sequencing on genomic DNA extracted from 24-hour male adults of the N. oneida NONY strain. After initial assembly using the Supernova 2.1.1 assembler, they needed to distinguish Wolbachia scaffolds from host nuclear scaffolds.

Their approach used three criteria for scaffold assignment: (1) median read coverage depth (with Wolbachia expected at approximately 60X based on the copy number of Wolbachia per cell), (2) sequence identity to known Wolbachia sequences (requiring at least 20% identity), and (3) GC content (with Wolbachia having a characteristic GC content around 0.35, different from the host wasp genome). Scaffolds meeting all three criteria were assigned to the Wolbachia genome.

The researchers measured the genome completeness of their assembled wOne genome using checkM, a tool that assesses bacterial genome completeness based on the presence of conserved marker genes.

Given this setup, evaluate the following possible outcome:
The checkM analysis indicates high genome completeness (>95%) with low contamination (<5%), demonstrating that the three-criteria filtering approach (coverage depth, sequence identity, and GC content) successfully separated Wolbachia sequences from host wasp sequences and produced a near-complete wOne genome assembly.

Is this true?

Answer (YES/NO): YES